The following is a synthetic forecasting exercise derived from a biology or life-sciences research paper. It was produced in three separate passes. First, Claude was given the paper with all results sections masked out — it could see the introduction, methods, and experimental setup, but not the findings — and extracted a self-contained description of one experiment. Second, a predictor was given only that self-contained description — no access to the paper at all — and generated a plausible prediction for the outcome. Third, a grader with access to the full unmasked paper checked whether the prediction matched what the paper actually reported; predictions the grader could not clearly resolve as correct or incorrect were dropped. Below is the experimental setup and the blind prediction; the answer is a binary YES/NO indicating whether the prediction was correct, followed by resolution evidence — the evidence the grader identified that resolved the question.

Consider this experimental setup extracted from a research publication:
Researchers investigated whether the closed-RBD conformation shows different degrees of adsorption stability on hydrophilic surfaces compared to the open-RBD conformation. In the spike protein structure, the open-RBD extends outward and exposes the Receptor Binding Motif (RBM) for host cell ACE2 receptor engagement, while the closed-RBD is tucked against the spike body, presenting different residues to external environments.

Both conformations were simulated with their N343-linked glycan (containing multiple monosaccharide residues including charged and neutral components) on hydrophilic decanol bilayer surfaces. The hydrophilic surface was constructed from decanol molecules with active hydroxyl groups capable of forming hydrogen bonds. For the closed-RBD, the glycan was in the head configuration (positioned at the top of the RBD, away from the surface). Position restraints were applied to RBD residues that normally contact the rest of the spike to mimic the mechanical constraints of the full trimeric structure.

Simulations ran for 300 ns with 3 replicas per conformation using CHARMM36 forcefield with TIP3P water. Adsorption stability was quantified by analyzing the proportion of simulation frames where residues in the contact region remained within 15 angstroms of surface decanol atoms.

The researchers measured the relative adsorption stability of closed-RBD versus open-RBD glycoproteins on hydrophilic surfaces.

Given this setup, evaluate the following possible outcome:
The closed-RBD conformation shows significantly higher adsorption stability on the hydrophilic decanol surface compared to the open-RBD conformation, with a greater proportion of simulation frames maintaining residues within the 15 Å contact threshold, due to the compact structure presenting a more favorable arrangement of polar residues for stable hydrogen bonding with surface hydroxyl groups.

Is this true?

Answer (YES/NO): NO